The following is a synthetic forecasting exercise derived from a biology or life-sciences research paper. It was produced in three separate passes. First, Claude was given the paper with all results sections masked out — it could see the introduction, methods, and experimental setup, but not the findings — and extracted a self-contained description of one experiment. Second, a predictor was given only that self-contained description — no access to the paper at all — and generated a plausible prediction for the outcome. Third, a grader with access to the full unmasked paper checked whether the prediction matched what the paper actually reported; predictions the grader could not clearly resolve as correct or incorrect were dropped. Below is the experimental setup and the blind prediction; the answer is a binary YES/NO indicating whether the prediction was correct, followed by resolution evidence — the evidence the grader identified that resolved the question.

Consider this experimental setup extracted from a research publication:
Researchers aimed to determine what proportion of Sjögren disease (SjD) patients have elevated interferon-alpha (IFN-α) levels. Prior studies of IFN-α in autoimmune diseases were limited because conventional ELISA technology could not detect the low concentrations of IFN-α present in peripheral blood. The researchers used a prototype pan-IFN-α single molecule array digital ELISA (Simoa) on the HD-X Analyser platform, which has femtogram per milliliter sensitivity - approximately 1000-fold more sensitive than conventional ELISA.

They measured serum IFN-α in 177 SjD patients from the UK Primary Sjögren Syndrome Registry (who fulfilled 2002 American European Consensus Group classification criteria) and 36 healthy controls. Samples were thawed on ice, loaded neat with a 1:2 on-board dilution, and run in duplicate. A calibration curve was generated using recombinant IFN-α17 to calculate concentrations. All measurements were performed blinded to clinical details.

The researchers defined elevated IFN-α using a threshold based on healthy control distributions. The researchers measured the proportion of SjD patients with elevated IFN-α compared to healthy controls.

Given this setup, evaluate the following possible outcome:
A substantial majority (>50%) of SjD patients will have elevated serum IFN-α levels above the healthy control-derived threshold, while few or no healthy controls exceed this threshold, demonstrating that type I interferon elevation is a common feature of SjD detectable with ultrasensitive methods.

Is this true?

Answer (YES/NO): YES